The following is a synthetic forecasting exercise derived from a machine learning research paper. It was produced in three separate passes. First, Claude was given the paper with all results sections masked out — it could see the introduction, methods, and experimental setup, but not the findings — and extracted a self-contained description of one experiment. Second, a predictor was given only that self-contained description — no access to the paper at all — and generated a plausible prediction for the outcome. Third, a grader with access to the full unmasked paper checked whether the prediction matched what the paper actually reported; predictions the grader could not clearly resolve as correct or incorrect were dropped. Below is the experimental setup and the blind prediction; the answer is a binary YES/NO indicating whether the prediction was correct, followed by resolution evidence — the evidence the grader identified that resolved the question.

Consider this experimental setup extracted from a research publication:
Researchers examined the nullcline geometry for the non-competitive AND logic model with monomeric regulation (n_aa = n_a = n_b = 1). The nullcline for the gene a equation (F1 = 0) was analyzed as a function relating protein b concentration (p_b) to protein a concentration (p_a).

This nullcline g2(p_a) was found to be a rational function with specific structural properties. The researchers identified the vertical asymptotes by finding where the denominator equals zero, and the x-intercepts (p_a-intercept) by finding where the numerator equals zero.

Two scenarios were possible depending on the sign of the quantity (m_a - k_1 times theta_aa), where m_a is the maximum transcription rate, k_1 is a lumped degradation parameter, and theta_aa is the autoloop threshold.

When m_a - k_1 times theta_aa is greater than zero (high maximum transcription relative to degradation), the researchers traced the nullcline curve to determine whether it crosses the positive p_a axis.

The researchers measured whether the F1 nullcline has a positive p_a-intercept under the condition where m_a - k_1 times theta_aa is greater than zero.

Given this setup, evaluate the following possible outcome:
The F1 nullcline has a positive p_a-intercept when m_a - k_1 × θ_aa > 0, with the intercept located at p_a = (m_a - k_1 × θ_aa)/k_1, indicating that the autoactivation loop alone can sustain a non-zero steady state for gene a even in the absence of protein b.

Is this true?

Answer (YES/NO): NO